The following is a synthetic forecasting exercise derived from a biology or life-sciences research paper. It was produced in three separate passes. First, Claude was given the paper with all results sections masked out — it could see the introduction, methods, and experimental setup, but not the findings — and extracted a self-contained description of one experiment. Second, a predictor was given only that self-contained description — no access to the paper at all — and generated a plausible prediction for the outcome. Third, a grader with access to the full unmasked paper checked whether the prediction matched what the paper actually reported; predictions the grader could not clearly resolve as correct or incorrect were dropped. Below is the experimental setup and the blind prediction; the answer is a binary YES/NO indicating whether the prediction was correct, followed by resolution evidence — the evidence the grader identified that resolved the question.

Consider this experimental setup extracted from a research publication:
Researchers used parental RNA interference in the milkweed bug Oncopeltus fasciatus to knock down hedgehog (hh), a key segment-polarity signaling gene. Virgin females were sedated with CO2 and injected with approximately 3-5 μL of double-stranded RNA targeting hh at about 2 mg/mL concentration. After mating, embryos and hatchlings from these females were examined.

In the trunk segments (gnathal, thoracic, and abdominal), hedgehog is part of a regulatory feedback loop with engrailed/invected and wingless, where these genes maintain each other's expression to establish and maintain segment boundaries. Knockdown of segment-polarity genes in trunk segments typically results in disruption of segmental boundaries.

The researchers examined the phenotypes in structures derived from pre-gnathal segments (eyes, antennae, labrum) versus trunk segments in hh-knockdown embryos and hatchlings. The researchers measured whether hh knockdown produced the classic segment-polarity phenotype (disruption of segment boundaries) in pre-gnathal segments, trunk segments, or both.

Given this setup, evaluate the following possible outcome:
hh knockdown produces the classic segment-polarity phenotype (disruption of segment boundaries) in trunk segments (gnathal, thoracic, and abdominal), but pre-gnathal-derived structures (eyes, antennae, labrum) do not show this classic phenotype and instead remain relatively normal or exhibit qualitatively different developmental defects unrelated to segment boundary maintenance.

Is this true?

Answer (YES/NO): NO